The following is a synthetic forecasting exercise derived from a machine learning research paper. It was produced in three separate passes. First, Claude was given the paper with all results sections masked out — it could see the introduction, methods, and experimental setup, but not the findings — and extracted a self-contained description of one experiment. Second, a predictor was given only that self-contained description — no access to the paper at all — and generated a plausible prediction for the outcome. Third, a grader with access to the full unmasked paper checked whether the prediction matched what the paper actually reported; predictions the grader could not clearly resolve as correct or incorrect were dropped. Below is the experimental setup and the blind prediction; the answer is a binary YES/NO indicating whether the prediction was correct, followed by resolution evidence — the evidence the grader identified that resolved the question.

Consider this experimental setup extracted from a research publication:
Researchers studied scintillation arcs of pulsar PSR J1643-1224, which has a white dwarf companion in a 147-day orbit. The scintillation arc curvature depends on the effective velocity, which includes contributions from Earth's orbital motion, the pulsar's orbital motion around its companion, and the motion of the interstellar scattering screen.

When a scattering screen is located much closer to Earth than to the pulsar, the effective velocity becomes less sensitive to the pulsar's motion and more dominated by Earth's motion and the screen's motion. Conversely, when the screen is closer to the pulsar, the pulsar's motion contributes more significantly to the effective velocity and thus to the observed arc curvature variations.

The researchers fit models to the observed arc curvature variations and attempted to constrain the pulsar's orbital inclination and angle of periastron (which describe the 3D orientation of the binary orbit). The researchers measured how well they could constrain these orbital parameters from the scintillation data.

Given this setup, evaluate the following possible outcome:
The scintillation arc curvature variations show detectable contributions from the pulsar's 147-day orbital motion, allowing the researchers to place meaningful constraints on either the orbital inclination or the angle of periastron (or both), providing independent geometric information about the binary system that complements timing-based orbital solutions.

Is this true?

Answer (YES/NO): NO